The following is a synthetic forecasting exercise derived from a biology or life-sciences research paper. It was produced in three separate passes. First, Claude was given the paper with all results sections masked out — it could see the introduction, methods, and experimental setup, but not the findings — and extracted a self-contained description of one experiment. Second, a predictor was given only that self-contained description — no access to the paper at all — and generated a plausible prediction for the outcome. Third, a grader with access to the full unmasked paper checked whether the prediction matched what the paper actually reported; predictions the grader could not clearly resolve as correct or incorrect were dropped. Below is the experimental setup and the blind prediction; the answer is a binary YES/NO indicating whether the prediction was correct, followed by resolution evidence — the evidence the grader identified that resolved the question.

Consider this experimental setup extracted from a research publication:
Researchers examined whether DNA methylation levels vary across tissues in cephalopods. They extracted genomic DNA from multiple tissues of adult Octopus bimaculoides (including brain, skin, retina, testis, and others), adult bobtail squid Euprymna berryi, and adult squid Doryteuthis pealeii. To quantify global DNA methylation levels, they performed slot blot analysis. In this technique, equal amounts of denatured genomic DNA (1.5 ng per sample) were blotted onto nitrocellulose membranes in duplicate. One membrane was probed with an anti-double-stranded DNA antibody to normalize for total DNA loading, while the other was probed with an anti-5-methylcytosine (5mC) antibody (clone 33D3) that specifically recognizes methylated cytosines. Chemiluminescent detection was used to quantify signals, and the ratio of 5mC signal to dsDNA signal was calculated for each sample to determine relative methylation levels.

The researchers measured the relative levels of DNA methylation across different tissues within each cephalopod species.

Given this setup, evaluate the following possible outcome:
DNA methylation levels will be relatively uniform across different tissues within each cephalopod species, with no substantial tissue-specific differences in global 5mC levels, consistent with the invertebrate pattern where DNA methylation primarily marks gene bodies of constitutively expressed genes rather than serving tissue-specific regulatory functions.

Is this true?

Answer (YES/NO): YES